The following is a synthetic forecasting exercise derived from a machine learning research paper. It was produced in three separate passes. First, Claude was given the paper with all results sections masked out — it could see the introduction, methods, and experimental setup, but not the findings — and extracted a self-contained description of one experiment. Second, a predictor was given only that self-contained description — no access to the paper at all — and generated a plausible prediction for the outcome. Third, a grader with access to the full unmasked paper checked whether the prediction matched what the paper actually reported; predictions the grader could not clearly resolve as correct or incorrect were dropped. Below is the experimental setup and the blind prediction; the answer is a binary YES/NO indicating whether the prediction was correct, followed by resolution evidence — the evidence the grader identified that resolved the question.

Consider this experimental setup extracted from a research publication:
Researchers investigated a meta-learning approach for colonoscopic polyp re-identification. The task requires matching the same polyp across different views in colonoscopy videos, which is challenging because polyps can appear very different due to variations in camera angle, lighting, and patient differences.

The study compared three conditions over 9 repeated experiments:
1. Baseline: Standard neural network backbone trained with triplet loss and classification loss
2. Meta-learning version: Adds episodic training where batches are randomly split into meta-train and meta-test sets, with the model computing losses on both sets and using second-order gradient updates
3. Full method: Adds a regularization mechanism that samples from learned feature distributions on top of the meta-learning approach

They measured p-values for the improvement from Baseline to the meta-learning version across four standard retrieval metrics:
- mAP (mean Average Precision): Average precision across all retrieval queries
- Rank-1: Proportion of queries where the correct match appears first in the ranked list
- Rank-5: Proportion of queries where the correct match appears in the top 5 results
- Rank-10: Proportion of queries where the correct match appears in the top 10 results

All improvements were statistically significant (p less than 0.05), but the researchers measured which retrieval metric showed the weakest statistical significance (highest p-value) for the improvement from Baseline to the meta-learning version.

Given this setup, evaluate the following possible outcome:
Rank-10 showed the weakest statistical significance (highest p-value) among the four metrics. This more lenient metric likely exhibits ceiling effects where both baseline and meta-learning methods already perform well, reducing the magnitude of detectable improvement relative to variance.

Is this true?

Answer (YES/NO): NO